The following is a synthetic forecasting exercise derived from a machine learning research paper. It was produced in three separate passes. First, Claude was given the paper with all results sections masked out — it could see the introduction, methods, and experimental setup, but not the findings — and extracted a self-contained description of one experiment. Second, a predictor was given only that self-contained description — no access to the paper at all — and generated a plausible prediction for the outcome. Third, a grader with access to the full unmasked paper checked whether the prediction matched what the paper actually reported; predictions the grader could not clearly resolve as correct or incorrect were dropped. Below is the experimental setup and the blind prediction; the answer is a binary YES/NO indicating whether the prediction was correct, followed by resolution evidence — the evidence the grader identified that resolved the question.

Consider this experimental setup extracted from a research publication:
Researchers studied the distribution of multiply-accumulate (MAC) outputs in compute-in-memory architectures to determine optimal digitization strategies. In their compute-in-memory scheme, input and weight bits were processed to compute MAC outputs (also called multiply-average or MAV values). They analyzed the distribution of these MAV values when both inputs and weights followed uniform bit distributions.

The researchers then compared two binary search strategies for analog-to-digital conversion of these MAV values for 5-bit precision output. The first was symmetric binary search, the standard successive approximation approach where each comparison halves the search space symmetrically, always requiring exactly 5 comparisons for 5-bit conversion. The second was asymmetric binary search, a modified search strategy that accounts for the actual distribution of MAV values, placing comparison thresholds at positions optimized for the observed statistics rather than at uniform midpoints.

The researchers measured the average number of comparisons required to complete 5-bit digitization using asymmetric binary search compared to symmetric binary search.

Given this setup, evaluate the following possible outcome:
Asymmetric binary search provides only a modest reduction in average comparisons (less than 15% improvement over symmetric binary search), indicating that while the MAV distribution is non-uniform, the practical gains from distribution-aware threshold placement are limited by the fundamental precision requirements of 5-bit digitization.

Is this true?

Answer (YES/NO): NO